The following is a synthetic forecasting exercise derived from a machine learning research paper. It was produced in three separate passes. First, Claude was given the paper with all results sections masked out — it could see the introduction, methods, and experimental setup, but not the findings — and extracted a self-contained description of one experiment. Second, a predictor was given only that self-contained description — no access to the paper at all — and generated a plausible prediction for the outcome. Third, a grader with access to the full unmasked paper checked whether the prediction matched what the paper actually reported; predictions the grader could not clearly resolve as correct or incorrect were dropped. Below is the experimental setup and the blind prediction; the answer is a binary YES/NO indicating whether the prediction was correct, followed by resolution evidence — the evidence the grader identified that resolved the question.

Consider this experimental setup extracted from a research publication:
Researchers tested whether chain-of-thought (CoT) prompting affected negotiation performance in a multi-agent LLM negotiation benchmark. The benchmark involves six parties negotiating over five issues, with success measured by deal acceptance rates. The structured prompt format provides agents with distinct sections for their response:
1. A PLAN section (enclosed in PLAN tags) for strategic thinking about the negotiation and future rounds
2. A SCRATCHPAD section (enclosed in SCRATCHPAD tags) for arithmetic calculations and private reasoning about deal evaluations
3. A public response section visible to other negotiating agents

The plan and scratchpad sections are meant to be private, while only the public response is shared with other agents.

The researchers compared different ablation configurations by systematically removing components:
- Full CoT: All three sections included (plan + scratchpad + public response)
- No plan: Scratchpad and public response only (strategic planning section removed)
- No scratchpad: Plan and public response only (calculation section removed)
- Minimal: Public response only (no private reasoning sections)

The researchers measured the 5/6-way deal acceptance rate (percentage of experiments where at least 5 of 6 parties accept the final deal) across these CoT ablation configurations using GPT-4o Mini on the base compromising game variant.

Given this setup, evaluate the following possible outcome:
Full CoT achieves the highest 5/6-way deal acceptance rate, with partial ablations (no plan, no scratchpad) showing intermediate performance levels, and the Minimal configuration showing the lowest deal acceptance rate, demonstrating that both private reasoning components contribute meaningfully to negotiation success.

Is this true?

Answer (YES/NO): NO